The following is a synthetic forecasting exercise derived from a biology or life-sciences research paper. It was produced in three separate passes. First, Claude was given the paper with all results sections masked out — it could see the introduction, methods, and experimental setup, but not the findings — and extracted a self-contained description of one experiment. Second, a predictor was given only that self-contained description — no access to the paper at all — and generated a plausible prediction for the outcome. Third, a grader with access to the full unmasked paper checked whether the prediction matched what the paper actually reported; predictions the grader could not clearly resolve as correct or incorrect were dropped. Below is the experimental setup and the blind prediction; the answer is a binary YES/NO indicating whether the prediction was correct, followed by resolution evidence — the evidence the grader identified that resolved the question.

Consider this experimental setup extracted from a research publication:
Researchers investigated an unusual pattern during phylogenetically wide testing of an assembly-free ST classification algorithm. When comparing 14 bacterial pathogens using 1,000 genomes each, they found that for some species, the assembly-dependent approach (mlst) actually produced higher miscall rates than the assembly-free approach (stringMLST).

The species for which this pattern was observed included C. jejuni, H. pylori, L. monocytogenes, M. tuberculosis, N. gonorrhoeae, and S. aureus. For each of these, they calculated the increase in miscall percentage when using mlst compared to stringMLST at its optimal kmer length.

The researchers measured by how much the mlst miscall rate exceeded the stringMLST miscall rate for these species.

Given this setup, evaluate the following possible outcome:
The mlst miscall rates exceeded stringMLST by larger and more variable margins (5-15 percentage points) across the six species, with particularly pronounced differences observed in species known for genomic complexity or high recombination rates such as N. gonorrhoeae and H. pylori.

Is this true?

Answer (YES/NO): NO